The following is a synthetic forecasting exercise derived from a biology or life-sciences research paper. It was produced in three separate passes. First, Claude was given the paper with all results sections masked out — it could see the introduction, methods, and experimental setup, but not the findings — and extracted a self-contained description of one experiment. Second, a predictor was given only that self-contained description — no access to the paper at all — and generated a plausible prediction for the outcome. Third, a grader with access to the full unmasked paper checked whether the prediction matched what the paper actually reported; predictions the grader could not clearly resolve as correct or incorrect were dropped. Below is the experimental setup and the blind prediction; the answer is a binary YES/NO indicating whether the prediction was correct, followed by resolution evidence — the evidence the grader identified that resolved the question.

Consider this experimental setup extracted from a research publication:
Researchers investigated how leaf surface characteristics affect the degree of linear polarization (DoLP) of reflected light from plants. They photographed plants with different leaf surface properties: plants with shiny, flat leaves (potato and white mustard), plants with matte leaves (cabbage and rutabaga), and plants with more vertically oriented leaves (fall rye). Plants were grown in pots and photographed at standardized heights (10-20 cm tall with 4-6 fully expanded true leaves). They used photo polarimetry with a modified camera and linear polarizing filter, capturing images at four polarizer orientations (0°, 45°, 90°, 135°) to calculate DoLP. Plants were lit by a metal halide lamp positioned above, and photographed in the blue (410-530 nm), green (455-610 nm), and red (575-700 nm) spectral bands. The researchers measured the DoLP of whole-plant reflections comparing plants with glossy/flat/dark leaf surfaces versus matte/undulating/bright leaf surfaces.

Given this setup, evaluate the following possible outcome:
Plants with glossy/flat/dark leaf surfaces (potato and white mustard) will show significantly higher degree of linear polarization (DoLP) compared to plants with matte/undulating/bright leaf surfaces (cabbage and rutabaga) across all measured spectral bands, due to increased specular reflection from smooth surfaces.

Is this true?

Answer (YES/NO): NO